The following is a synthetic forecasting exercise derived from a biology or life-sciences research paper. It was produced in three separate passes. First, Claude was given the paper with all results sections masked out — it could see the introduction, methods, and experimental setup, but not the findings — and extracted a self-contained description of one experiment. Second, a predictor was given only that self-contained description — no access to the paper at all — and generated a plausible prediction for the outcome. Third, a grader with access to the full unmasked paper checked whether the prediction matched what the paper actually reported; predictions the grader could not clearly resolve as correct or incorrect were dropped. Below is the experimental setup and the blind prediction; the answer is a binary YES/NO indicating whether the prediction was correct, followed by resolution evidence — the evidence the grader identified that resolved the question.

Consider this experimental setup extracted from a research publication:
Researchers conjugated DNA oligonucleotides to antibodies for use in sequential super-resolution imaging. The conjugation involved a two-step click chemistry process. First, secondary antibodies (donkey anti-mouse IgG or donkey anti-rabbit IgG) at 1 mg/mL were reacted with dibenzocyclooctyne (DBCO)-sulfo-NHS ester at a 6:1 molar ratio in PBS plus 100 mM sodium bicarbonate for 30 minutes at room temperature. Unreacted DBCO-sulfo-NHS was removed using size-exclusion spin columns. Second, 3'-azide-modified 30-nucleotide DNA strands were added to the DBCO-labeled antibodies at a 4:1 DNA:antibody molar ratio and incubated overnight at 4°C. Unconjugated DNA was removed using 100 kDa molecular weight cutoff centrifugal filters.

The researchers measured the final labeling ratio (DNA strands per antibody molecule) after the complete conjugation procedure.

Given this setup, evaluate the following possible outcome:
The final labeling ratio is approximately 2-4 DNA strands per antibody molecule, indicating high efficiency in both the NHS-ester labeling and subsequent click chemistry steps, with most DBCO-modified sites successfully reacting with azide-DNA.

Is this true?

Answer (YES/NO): NO